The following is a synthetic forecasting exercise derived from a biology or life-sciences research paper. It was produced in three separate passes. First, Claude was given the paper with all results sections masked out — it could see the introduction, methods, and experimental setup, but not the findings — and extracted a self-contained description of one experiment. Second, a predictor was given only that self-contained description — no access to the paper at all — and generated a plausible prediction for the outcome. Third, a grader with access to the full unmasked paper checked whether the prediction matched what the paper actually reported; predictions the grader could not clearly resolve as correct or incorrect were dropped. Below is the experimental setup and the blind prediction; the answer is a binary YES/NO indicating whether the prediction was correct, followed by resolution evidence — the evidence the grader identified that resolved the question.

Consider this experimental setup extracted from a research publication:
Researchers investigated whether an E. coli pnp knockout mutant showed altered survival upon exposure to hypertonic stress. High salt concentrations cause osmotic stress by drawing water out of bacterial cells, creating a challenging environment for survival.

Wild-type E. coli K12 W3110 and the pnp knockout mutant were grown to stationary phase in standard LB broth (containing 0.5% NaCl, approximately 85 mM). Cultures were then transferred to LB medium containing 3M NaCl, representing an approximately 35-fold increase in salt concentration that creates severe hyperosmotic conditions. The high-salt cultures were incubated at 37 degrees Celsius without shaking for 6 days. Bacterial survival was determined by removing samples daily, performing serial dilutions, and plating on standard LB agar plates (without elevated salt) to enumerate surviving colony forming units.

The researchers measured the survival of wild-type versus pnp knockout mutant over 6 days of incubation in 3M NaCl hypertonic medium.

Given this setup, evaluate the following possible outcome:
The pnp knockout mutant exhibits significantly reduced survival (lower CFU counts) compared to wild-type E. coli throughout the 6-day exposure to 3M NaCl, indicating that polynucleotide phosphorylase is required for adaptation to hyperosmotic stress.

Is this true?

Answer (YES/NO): YES